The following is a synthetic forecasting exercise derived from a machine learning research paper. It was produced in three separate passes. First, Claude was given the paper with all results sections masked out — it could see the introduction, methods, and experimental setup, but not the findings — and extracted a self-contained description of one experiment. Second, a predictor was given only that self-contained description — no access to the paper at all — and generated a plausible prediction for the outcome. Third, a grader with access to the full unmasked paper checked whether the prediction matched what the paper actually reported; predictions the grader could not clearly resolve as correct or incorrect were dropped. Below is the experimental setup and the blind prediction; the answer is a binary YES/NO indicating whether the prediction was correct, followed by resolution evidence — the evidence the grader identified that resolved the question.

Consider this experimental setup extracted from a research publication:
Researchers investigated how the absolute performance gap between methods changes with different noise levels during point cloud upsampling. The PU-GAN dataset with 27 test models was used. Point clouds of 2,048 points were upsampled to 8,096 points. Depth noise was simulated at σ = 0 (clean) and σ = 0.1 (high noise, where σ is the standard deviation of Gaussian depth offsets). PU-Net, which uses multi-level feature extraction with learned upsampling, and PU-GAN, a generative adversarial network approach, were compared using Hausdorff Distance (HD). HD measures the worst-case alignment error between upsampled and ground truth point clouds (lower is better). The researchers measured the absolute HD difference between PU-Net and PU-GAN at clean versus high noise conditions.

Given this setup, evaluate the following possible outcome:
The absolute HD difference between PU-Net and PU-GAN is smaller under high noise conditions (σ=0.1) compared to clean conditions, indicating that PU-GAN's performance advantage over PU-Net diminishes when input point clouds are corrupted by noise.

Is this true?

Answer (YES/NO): NO